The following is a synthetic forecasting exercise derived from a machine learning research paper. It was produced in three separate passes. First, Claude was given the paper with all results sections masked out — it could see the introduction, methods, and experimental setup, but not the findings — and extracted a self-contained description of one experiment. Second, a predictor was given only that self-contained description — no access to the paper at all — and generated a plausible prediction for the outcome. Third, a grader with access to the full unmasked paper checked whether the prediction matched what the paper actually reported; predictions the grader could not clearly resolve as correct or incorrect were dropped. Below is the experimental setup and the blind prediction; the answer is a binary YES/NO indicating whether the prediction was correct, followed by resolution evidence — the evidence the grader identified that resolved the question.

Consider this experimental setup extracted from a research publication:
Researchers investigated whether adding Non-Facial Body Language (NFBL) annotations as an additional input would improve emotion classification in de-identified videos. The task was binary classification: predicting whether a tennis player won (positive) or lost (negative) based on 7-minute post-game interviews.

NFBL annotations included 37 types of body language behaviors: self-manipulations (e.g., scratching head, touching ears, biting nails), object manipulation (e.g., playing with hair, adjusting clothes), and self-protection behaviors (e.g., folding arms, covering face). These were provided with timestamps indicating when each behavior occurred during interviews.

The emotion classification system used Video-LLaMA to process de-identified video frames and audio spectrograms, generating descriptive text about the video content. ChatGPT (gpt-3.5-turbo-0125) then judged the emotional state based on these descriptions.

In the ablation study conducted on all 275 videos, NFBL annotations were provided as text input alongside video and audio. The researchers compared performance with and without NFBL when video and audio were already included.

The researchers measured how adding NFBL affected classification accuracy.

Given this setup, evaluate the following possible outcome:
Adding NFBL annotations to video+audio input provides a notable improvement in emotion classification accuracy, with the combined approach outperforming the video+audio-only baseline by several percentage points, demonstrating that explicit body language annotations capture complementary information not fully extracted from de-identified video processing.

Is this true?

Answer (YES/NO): YES